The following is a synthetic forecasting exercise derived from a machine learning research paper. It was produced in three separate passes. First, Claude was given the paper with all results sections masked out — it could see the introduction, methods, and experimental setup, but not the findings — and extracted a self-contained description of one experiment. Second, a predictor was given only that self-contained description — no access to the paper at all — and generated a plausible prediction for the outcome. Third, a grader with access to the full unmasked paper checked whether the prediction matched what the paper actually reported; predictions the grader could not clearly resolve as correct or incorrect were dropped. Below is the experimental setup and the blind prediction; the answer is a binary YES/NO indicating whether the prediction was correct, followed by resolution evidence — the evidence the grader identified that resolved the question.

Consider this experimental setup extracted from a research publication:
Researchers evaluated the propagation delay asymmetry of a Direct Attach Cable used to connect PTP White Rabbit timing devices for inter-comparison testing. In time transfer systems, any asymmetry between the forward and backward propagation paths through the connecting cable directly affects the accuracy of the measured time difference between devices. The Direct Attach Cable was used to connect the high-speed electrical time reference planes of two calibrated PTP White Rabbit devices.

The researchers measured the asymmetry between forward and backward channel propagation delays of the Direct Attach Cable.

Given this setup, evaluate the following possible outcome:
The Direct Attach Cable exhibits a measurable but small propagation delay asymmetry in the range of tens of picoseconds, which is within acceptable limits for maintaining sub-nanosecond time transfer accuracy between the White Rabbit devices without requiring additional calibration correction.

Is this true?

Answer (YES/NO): NO